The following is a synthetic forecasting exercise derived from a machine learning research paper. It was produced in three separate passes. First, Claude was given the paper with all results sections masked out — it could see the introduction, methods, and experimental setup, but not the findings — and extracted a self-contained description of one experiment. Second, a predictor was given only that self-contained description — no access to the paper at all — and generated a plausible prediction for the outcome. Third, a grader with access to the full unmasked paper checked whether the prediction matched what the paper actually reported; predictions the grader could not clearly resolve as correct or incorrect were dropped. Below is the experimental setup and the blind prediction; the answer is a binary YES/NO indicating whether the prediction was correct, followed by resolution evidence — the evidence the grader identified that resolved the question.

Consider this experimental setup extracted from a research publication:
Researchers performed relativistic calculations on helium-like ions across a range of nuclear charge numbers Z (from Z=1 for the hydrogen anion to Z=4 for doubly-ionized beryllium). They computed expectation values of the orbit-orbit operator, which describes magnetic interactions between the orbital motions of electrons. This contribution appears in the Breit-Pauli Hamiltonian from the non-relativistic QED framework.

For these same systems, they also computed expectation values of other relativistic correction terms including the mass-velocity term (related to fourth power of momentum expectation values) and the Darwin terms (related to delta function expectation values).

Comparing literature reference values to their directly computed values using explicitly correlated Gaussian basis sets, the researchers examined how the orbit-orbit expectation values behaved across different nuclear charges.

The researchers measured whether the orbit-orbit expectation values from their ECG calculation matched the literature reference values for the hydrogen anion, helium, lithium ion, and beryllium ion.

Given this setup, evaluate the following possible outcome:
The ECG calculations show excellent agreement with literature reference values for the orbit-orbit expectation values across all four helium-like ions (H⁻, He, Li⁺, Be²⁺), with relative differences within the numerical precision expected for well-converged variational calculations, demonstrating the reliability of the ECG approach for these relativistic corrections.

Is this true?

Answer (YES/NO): YES